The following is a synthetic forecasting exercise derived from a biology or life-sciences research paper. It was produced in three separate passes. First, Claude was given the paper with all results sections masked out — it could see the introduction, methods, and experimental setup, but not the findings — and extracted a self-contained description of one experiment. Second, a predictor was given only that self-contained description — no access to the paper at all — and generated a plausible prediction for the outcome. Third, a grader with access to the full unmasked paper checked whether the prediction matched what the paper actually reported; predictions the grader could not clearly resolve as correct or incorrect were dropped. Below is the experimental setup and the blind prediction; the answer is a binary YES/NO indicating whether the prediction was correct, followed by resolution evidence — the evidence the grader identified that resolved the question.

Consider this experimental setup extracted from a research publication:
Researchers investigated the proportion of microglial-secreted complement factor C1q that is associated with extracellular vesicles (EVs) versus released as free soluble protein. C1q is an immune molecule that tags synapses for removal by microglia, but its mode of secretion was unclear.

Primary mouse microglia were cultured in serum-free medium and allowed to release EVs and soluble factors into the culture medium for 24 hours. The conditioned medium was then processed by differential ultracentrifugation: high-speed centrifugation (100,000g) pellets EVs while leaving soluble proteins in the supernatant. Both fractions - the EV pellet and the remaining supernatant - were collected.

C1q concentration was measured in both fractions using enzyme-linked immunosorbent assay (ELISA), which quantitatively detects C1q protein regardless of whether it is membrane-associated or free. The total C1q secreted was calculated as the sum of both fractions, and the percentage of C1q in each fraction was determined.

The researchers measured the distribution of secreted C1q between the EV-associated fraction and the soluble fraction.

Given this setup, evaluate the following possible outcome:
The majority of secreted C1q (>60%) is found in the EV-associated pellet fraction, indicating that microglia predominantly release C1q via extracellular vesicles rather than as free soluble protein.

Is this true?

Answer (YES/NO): NO